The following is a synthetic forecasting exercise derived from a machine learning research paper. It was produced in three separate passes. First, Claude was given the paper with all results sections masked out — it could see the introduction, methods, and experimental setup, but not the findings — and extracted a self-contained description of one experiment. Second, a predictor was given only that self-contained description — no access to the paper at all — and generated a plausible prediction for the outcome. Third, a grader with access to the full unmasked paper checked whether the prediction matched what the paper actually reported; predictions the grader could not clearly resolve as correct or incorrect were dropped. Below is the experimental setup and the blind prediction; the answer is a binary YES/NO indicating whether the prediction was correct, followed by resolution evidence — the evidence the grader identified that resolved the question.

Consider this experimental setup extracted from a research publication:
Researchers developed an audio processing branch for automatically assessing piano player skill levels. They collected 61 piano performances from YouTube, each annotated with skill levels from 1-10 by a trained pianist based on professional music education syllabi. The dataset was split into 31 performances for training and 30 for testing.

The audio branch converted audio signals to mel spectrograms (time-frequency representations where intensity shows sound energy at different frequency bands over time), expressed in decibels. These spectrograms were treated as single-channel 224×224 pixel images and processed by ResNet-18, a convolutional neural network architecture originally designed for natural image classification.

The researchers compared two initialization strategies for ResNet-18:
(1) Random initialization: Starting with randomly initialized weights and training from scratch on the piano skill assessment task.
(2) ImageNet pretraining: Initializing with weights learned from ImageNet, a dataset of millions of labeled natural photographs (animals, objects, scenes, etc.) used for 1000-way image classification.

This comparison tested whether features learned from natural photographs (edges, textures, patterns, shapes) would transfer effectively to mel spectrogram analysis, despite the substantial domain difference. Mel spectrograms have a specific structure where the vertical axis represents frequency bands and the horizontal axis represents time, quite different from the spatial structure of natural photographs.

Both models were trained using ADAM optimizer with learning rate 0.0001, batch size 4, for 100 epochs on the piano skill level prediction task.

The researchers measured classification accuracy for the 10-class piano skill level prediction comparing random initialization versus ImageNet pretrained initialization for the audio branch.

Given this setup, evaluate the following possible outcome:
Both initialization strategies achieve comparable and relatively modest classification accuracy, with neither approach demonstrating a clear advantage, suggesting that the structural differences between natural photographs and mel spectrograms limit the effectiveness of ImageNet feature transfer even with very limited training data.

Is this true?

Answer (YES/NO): NO